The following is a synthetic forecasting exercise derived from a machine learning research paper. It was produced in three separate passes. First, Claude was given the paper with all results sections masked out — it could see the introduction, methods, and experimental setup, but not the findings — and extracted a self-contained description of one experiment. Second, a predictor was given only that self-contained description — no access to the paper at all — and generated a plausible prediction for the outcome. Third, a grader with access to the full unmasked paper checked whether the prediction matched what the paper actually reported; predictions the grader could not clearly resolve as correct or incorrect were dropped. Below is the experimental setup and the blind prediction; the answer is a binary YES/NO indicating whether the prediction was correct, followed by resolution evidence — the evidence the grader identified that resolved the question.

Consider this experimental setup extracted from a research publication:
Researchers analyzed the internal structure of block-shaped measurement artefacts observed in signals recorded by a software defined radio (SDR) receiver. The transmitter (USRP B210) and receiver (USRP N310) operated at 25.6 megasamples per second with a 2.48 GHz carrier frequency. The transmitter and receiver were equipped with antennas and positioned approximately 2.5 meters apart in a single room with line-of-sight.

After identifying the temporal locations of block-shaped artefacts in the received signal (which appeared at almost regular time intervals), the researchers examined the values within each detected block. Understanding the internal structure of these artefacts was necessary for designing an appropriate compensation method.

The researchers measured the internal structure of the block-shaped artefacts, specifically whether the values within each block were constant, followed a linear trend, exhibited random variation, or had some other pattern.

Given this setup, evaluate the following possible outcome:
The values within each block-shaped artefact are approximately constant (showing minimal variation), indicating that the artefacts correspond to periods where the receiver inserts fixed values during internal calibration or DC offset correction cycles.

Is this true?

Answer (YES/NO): NO